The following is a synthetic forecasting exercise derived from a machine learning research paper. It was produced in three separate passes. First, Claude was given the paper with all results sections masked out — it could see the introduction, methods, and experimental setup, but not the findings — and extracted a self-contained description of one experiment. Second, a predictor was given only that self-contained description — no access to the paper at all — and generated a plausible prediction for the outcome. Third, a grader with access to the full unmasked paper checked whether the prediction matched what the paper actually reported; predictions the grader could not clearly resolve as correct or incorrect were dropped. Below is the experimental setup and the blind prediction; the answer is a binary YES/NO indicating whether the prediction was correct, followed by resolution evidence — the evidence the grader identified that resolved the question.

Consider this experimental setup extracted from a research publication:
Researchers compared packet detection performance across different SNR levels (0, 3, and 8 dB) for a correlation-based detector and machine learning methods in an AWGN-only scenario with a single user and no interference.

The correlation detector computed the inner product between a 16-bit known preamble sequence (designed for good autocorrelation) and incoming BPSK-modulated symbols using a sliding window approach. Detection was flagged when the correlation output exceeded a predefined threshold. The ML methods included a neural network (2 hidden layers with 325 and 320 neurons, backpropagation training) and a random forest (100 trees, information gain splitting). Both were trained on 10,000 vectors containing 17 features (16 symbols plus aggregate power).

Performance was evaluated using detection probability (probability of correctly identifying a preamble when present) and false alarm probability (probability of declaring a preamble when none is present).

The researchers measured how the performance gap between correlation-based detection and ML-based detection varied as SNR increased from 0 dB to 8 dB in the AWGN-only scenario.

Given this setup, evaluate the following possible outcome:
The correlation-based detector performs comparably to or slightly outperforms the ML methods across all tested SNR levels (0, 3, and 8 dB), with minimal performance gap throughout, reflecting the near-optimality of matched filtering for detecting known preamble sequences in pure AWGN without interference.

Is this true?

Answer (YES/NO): NO